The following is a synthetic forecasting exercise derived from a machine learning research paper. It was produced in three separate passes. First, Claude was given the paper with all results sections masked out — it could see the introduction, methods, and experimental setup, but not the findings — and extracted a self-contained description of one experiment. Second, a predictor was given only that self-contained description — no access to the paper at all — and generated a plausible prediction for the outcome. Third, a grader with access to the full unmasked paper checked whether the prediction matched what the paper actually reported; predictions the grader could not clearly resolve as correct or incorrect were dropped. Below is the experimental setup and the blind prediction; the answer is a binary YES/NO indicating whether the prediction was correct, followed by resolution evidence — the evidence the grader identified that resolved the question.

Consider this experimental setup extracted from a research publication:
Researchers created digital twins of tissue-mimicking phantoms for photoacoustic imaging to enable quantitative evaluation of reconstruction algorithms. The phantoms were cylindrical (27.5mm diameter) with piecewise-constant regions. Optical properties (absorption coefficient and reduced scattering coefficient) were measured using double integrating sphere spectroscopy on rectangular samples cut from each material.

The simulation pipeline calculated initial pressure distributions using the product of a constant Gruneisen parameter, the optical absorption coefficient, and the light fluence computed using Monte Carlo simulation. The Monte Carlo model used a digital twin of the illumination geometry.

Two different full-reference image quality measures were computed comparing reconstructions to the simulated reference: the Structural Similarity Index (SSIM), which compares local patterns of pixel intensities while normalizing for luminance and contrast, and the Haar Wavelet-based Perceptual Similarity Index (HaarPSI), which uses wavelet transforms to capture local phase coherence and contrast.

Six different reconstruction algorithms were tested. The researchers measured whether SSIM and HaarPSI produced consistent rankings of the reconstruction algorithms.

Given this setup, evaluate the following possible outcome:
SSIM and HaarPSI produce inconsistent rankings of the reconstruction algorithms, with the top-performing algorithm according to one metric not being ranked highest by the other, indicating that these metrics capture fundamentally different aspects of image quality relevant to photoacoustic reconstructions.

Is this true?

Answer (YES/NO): YES